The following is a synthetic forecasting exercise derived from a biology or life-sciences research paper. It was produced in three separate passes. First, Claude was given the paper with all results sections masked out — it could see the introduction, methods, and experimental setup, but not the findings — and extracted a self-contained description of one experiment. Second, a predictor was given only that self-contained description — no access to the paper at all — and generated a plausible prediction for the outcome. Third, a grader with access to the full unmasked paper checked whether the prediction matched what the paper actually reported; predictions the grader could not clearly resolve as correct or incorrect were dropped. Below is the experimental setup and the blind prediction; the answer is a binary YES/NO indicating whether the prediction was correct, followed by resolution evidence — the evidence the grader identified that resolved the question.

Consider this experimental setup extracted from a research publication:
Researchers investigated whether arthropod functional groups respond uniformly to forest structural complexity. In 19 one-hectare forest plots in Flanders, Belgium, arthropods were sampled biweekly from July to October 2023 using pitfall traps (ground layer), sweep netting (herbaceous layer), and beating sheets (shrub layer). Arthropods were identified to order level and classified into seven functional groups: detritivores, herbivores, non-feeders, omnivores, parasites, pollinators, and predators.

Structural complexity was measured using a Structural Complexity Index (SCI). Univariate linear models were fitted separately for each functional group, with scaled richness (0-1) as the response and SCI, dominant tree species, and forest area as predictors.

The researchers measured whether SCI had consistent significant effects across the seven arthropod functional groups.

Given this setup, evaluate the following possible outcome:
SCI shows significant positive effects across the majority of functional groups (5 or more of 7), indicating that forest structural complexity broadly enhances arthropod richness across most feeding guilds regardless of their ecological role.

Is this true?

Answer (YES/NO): NO